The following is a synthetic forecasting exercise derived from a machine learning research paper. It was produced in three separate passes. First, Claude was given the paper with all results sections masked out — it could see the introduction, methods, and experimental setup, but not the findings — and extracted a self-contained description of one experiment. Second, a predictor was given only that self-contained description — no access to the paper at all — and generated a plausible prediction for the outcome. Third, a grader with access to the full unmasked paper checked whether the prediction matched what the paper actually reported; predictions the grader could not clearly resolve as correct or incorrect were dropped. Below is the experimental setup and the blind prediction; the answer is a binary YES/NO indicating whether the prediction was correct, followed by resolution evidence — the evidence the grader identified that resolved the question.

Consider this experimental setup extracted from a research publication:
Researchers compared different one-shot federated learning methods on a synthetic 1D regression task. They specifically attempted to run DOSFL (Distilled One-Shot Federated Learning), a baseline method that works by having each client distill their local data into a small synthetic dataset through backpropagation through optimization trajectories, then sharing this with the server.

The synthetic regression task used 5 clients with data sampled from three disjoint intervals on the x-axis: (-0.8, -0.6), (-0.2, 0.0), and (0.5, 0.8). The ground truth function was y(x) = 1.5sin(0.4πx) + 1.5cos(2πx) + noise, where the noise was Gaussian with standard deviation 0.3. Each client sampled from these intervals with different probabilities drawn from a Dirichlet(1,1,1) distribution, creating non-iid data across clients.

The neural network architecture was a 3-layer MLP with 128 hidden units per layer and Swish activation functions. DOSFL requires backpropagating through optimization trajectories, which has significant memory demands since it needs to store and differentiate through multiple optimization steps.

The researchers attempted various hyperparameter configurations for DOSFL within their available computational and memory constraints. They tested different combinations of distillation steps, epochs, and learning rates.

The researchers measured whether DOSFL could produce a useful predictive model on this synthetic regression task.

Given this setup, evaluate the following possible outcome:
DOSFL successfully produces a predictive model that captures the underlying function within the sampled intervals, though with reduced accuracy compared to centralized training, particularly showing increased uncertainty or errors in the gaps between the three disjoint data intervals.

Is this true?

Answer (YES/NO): NO